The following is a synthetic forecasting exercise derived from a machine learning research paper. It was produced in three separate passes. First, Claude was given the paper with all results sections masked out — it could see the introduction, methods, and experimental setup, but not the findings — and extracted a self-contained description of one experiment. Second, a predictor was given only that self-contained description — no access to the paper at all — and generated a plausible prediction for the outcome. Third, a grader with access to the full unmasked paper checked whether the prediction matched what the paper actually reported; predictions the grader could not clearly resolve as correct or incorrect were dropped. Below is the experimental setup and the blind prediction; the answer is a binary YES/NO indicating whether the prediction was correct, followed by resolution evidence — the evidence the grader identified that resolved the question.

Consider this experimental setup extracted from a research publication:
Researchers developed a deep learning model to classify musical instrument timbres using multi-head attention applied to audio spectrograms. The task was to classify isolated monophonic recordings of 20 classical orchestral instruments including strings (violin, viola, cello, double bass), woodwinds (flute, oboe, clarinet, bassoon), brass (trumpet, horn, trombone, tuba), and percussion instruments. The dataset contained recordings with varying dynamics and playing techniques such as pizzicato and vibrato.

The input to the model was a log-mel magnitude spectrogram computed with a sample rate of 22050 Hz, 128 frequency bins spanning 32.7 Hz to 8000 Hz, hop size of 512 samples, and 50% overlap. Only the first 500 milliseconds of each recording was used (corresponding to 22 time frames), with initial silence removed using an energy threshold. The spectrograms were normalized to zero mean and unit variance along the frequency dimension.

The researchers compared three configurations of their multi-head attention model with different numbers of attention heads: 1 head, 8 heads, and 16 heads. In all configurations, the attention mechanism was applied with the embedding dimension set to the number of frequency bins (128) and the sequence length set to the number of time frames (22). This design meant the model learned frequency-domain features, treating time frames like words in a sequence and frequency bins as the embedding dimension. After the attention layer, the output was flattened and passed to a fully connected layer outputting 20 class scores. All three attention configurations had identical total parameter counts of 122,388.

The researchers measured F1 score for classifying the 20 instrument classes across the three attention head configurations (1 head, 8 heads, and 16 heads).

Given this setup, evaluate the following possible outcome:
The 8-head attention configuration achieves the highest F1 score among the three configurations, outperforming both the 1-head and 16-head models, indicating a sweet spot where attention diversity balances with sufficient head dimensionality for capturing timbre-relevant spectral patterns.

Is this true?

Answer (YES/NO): YES